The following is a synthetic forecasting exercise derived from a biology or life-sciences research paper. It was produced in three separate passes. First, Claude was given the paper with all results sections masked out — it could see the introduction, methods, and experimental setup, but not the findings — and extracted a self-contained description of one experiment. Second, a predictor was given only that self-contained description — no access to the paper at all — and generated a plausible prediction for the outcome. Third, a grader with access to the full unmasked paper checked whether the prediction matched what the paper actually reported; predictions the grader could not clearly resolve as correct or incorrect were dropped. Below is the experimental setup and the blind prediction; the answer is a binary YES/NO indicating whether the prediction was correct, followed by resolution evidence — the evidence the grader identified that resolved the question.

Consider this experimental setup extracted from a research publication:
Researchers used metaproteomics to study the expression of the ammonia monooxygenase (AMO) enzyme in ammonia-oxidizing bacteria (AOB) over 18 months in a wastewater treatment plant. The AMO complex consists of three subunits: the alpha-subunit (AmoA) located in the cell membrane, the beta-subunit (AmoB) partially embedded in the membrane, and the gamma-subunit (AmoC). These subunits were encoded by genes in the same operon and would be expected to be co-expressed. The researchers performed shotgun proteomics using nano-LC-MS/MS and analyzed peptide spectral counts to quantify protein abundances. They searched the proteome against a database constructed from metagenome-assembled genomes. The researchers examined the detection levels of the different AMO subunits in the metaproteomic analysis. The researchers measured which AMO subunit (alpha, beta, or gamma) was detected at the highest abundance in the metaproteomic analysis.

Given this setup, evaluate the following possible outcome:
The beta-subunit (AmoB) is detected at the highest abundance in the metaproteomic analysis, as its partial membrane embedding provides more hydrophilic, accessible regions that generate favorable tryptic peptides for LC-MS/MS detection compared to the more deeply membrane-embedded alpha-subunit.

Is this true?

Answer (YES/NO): YES